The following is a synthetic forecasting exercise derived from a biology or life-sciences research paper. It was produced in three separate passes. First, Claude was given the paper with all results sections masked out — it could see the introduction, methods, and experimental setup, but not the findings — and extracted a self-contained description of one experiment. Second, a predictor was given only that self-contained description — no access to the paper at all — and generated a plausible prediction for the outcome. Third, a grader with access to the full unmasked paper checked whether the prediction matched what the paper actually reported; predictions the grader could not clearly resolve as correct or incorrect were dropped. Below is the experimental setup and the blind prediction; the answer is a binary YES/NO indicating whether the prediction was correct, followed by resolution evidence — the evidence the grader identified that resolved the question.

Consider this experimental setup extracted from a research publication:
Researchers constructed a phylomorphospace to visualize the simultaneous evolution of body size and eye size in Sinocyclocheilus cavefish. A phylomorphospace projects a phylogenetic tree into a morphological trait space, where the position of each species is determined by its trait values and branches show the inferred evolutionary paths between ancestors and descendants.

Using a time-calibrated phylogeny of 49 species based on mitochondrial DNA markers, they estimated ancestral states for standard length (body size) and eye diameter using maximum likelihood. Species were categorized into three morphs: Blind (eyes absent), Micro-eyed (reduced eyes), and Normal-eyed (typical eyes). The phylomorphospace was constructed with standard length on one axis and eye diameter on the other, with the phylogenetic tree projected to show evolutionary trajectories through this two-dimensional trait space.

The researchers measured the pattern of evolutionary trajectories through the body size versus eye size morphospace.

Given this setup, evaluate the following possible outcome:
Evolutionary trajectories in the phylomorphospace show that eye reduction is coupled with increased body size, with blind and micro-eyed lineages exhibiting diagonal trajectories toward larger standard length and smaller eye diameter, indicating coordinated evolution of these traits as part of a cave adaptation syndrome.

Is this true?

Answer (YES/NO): NO